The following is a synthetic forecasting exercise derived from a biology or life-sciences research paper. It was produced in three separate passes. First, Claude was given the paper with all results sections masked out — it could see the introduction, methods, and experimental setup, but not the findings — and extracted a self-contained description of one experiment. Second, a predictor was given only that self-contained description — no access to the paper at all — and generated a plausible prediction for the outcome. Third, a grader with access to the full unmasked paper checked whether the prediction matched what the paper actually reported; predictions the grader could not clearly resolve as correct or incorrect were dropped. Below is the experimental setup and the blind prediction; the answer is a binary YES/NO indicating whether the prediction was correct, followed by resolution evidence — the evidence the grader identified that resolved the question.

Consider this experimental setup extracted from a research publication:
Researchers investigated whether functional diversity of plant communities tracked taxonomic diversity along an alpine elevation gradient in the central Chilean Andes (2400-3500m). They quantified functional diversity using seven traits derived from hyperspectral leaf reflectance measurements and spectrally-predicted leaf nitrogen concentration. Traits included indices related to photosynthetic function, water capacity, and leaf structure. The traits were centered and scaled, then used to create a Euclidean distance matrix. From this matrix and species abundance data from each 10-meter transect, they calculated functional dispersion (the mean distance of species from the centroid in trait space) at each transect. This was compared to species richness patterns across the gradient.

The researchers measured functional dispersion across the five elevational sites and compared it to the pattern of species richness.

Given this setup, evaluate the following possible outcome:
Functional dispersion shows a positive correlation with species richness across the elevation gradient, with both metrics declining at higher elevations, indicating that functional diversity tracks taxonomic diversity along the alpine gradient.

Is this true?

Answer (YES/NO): NO